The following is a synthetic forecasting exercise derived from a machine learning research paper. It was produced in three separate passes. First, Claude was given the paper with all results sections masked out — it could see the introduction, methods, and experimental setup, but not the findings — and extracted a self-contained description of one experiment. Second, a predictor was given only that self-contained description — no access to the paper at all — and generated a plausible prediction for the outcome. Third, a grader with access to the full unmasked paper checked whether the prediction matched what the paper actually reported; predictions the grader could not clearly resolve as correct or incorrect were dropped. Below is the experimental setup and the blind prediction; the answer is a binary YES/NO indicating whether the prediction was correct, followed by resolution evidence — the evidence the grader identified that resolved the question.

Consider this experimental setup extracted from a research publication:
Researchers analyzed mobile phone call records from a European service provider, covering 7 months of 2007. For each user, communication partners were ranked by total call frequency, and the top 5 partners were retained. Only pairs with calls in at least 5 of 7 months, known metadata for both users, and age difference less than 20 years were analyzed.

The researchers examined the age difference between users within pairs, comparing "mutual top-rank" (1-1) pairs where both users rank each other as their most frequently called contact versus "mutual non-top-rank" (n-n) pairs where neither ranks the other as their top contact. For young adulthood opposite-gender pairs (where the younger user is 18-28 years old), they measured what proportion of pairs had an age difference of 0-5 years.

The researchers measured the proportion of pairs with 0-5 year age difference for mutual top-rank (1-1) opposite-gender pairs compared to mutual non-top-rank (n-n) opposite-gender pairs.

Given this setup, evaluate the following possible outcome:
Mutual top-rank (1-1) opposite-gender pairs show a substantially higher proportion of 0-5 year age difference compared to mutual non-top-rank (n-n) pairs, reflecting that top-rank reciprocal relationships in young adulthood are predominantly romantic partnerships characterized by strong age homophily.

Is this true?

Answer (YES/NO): YES